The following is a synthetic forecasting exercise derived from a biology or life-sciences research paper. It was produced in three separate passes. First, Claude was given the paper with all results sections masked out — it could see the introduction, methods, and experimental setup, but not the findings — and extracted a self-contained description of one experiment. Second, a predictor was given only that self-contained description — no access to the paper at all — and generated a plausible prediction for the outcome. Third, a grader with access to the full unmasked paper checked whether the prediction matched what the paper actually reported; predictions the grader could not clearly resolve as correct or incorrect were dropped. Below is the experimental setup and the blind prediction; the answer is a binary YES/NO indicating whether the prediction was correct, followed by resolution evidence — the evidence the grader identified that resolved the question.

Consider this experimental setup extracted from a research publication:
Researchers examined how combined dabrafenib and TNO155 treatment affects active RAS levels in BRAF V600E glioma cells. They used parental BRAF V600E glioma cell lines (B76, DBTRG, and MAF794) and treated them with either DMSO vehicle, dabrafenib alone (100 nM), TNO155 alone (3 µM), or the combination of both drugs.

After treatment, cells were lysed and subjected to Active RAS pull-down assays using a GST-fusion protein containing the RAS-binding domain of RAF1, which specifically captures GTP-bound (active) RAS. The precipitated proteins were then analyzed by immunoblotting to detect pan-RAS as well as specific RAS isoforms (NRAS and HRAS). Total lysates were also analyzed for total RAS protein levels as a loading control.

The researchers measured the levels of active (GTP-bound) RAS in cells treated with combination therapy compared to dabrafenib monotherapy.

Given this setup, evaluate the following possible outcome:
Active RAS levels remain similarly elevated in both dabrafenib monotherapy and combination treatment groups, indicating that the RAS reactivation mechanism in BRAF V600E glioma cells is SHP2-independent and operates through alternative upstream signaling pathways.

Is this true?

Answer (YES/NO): NO